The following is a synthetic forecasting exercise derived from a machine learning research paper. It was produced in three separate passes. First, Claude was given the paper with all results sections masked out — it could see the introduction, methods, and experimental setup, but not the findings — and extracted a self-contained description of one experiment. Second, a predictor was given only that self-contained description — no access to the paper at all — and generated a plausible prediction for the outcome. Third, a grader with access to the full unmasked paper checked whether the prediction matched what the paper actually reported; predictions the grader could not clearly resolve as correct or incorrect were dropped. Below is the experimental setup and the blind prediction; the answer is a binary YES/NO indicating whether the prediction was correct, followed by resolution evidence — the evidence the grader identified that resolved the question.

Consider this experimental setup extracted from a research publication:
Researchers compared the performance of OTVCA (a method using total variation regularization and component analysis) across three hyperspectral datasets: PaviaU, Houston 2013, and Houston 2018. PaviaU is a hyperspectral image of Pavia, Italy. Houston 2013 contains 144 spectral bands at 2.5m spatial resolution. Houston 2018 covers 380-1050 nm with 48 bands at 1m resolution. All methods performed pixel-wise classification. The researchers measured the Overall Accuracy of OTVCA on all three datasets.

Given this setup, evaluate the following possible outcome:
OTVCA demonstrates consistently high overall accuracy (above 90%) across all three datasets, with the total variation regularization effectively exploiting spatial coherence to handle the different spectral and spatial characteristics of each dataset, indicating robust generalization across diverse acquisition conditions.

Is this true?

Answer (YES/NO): NO